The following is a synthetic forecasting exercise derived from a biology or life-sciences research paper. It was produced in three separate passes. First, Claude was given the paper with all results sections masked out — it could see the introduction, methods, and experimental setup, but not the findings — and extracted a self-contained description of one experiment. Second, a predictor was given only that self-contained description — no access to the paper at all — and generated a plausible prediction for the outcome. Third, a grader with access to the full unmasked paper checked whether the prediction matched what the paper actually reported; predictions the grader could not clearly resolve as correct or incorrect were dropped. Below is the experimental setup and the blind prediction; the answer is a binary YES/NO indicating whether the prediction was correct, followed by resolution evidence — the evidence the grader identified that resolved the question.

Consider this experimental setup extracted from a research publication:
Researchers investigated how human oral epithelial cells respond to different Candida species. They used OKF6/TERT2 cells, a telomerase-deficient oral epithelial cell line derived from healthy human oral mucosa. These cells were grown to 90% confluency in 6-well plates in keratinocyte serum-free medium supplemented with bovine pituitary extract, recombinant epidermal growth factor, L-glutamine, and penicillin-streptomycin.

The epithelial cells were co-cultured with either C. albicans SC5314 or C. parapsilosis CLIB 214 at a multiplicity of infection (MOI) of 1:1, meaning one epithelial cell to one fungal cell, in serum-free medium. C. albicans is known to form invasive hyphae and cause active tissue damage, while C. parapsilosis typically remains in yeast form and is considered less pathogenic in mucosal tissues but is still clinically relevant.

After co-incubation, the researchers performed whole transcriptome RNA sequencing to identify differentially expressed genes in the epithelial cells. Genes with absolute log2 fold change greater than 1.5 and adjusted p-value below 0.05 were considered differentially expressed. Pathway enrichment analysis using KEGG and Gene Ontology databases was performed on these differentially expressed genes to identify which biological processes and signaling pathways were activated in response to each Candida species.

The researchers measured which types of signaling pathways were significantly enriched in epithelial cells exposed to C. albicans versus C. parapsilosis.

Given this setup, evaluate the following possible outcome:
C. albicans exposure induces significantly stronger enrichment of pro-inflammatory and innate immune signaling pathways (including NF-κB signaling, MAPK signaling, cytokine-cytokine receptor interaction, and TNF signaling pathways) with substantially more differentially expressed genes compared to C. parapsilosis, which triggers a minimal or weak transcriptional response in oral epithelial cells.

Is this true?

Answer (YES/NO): YES